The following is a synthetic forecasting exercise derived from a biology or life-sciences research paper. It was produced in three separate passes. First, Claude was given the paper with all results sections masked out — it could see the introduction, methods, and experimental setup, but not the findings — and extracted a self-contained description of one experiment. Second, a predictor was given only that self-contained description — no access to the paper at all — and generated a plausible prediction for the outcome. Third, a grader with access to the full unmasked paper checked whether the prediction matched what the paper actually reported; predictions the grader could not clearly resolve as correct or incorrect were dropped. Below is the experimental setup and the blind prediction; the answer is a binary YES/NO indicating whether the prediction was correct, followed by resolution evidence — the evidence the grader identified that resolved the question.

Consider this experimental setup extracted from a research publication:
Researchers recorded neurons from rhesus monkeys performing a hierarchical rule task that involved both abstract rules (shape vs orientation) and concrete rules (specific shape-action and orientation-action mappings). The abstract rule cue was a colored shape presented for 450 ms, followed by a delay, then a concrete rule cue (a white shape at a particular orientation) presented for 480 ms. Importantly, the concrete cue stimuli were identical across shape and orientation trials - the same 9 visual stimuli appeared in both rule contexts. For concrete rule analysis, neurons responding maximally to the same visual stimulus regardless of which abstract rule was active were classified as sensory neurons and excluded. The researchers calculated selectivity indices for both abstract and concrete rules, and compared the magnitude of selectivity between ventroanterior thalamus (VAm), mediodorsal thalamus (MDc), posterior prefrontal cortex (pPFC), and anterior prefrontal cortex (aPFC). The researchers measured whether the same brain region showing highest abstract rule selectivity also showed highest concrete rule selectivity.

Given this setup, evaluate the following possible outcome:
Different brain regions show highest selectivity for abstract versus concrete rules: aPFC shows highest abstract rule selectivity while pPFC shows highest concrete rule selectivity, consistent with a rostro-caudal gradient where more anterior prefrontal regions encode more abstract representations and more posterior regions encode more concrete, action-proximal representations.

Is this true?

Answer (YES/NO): NO